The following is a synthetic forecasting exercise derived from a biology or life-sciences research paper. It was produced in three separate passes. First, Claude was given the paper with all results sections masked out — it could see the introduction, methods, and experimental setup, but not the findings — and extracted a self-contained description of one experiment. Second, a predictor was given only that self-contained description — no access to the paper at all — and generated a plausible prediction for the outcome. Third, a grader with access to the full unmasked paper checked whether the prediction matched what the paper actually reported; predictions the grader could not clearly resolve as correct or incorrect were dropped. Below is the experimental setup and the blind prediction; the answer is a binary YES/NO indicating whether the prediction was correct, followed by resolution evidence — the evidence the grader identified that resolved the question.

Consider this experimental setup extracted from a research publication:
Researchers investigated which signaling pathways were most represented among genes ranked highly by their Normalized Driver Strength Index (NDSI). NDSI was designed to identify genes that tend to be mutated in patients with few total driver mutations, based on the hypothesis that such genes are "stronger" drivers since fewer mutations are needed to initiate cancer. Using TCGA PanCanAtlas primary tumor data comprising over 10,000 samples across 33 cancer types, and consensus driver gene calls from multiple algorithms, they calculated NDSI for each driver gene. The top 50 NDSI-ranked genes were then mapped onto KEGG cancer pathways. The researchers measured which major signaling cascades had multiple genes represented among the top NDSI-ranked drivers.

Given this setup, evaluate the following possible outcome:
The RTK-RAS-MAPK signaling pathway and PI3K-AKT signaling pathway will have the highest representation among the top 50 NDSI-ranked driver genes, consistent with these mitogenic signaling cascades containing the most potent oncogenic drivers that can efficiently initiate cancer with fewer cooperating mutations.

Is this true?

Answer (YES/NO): NO